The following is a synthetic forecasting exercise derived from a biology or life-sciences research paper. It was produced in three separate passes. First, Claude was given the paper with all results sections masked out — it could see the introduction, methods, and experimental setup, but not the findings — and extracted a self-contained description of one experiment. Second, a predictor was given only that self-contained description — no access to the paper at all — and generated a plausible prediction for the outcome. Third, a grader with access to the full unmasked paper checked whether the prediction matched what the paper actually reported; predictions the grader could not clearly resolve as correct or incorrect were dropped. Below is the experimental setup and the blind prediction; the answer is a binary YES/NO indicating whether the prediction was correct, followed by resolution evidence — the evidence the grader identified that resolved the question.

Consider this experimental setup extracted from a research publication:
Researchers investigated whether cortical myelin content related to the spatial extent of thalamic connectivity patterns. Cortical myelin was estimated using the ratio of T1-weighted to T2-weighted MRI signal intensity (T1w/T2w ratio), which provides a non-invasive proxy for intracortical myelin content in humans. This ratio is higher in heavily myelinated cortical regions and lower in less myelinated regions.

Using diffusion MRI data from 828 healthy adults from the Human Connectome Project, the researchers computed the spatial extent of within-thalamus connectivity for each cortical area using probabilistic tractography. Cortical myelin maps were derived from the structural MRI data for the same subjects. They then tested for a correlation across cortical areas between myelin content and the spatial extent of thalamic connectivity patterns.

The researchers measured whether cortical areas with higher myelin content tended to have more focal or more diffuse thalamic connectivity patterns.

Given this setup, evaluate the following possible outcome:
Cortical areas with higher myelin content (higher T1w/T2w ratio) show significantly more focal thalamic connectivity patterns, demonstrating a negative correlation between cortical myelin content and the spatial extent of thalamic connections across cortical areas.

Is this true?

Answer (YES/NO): YES